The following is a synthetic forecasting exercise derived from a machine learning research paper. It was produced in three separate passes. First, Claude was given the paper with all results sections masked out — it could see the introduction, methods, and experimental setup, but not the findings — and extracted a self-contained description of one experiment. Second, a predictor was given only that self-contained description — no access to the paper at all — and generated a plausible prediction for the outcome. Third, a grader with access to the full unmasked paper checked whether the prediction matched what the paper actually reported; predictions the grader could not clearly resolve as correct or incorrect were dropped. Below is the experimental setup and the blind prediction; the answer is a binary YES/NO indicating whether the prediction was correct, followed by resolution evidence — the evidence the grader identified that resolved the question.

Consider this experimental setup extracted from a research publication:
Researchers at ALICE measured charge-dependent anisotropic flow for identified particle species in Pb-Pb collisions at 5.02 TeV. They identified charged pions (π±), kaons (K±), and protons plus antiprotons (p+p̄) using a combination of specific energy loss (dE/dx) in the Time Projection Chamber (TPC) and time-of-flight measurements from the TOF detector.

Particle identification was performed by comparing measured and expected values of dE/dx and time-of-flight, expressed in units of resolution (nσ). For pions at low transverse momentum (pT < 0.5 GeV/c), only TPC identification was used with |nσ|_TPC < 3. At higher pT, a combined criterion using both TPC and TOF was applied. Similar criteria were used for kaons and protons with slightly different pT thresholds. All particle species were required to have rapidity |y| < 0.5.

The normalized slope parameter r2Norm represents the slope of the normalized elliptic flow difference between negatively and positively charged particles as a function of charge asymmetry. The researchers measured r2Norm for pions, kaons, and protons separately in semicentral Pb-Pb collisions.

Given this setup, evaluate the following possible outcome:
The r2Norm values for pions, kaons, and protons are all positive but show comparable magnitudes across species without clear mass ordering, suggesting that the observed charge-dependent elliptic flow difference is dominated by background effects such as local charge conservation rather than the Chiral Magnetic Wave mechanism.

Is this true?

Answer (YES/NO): YES